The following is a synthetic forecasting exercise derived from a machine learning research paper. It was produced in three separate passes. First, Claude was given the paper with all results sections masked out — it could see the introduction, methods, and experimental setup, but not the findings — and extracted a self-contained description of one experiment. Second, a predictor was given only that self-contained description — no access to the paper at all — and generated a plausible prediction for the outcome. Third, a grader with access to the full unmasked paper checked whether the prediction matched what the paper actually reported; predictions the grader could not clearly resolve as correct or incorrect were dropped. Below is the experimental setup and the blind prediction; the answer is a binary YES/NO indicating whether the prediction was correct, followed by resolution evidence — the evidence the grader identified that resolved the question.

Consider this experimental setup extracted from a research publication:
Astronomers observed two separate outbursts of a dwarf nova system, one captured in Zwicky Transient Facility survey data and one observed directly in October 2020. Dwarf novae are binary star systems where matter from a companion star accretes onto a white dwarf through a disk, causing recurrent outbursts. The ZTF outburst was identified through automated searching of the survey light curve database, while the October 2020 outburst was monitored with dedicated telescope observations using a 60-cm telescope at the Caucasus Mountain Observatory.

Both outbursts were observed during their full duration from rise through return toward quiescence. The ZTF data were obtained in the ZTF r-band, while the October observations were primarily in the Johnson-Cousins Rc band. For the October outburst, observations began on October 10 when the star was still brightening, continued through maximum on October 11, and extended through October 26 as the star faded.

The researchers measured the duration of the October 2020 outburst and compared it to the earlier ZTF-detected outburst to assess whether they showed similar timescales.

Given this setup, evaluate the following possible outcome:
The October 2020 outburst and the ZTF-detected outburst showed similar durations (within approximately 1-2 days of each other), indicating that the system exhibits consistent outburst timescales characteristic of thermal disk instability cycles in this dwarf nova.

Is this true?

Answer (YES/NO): YES